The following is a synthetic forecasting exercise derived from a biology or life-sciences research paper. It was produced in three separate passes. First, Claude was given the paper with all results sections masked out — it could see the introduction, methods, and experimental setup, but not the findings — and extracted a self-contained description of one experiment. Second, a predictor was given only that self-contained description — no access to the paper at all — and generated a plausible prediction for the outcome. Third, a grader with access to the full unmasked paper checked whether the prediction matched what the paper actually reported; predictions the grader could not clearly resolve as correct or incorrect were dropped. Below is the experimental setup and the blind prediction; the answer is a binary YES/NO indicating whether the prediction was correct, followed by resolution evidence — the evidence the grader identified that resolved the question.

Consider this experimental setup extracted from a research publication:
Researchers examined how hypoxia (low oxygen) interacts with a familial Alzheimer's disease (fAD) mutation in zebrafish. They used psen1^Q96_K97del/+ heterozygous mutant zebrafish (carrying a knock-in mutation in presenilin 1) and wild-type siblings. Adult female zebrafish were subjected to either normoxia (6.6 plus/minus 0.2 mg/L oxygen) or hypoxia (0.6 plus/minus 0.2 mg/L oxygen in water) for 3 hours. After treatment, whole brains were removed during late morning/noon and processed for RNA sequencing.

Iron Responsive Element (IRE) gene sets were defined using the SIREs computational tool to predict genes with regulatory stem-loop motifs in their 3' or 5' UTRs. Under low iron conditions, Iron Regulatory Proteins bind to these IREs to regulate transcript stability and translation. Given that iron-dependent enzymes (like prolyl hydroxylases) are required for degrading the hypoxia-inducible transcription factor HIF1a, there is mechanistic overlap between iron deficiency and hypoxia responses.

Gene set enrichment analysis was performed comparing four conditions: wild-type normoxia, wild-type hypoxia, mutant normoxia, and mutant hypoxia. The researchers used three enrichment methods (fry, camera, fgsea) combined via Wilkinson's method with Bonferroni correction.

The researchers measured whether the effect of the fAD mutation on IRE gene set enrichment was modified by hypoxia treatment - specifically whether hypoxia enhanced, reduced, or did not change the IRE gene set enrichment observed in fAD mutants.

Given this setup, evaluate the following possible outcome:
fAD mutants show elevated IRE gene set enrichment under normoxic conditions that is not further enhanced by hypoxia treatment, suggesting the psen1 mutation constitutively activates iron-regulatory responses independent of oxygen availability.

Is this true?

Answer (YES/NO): NO